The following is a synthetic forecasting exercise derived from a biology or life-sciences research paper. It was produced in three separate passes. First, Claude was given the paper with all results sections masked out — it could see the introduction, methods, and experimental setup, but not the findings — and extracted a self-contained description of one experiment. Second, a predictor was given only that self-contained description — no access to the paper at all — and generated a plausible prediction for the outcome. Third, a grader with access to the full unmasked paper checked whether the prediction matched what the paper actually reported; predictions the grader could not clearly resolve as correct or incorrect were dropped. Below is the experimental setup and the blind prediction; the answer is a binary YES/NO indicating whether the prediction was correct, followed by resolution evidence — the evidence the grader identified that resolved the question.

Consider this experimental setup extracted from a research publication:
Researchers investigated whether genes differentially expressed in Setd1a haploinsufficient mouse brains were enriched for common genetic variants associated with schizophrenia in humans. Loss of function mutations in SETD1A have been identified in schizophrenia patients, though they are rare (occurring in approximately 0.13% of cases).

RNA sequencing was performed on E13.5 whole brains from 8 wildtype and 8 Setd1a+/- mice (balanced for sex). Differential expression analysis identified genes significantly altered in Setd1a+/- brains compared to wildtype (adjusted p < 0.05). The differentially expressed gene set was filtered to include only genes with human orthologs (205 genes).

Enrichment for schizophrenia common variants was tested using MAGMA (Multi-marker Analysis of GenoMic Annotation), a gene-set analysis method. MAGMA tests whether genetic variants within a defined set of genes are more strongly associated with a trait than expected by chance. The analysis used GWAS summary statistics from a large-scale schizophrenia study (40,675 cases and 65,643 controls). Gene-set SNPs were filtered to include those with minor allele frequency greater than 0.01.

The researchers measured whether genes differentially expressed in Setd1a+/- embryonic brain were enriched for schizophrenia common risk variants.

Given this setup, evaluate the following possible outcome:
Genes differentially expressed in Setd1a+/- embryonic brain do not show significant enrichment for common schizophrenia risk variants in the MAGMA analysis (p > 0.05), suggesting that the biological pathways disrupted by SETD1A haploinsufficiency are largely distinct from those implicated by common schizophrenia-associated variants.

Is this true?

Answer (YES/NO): YES